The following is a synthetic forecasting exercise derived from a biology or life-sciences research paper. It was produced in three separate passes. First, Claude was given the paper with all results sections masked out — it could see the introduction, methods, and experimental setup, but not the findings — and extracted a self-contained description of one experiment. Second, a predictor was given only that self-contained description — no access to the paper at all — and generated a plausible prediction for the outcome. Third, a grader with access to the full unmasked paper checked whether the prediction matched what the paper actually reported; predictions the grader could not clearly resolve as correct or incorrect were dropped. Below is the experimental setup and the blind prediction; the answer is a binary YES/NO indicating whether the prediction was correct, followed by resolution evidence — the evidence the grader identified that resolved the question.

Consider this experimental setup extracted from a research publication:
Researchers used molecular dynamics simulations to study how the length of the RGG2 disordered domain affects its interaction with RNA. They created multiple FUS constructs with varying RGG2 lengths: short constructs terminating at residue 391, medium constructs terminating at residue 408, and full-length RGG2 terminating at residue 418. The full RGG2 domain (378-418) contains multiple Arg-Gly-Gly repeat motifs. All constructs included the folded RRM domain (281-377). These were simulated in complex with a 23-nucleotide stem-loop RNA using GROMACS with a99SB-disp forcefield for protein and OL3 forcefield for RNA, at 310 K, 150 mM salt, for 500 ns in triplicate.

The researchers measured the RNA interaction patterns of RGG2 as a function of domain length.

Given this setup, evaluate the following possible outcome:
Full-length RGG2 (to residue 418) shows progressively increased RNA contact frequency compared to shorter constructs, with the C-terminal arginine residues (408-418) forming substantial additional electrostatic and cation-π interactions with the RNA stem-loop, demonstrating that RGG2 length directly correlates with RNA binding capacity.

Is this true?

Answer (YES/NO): NO